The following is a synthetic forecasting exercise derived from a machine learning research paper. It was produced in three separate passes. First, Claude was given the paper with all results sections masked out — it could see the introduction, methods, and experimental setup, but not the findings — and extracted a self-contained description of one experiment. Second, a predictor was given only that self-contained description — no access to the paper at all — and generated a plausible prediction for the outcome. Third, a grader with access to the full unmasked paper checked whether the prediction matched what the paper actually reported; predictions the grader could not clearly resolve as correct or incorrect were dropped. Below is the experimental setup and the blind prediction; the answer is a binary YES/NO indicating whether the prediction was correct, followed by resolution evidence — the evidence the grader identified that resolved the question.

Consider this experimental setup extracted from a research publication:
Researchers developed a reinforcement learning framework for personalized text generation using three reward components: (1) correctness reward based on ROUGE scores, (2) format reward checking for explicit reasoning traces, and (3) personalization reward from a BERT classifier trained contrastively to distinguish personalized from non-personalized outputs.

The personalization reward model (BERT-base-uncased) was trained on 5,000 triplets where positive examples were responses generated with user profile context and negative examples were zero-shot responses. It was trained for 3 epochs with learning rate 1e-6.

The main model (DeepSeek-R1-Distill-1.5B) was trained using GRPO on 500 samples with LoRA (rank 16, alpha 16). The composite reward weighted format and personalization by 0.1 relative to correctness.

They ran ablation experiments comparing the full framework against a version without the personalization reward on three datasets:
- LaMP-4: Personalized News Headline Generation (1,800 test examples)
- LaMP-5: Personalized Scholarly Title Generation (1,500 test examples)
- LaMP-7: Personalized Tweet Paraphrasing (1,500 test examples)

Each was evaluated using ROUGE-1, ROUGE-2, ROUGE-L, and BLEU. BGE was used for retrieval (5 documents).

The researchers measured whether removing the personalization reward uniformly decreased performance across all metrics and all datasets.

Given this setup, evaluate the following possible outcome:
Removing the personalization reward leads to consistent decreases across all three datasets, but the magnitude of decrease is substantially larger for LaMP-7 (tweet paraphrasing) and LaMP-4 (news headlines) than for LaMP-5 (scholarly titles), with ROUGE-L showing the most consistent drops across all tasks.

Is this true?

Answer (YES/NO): NO